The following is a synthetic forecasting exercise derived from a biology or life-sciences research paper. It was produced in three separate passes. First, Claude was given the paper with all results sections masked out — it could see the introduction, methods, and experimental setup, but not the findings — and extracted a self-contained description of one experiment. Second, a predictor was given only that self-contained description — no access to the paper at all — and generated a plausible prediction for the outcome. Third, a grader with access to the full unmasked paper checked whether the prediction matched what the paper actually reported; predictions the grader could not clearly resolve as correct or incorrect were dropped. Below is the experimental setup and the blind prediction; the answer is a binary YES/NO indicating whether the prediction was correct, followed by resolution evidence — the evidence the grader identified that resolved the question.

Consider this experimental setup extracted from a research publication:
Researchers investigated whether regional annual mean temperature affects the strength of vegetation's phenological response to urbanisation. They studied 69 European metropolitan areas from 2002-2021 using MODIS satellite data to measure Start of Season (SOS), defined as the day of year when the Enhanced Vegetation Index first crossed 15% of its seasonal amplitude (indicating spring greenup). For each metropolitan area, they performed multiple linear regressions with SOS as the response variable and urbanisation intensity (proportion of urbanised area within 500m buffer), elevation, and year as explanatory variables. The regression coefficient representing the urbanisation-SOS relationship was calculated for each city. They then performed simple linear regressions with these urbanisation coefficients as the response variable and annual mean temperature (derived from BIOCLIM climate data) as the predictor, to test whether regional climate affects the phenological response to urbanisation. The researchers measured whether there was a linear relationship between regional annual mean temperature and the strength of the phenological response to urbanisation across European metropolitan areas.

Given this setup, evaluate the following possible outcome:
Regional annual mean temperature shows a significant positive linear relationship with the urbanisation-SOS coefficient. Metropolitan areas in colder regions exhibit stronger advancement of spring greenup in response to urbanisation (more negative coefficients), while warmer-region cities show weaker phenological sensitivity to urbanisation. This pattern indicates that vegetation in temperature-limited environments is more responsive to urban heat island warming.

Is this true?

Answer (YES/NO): NO